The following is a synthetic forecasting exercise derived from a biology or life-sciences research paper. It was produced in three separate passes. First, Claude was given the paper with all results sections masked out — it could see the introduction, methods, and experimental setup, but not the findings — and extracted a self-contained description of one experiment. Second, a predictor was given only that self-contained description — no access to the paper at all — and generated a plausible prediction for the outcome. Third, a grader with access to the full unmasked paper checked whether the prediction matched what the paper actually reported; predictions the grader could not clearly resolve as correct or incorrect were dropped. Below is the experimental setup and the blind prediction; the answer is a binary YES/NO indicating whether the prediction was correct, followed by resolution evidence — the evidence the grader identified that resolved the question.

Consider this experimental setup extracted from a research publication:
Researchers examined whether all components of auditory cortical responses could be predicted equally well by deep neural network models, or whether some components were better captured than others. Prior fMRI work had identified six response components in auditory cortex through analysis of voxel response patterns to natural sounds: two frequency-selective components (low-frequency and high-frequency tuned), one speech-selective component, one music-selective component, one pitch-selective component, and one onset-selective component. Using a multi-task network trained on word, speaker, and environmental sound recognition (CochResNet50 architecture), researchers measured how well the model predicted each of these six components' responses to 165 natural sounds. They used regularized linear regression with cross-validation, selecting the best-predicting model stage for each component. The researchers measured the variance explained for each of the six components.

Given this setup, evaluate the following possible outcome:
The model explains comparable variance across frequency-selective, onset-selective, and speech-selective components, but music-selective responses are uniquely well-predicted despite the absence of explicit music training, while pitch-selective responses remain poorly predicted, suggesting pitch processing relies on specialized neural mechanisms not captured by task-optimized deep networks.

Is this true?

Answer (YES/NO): NO